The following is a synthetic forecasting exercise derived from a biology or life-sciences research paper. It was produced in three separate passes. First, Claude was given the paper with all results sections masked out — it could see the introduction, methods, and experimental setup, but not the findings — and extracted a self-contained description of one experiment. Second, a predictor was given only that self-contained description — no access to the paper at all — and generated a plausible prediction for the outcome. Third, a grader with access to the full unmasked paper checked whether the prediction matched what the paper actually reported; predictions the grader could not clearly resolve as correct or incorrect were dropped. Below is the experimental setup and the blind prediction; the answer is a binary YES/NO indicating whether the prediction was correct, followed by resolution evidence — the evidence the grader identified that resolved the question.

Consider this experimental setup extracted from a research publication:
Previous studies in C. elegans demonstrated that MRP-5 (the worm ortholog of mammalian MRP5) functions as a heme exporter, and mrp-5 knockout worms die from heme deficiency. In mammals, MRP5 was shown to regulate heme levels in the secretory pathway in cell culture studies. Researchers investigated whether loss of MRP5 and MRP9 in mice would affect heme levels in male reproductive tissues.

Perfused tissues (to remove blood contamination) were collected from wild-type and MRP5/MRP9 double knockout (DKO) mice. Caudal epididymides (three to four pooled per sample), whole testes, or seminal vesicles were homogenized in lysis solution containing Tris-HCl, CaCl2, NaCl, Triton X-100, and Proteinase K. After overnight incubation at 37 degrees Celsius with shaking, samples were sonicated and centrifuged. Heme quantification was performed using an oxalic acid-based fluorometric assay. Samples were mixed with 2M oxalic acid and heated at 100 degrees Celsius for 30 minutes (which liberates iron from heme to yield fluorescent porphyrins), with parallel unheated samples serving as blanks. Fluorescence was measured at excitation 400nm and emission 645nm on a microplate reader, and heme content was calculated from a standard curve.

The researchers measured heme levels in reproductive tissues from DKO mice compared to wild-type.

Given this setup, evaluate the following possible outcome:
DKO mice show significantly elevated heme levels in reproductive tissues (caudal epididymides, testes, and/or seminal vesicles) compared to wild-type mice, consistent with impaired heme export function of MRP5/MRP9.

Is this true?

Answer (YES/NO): NO